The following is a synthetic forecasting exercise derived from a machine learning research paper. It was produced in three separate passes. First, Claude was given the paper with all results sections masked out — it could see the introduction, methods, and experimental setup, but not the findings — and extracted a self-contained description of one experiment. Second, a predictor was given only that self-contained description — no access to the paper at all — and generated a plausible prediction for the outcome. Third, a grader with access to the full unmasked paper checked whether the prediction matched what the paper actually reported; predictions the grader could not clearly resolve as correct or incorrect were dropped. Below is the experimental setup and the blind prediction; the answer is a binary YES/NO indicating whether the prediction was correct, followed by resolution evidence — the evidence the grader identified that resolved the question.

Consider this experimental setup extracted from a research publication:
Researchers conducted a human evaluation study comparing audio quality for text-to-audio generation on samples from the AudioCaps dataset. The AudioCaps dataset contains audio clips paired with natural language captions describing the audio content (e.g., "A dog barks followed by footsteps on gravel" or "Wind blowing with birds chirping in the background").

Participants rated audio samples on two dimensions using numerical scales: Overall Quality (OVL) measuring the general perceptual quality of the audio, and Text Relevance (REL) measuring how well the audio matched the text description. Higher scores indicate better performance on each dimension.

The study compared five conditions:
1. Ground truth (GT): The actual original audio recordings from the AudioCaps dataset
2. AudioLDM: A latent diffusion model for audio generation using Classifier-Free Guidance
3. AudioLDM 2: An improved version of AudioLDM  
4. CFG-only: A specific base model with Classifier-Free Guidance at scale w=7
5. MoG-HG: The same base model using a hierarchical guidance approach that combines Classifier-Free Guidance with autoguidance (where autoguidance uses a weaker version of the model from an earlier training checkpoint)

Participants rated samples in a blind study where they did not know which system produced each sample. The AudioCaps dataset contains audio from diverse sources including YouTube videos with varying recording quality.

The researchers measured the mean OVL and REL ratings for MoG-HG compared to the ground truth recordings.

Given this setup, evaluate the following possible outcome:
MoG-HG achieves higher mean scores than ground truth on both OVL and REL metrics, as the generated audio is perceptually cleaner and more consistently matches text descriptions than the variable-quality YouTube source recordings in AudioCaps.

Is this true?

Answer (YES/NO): YES